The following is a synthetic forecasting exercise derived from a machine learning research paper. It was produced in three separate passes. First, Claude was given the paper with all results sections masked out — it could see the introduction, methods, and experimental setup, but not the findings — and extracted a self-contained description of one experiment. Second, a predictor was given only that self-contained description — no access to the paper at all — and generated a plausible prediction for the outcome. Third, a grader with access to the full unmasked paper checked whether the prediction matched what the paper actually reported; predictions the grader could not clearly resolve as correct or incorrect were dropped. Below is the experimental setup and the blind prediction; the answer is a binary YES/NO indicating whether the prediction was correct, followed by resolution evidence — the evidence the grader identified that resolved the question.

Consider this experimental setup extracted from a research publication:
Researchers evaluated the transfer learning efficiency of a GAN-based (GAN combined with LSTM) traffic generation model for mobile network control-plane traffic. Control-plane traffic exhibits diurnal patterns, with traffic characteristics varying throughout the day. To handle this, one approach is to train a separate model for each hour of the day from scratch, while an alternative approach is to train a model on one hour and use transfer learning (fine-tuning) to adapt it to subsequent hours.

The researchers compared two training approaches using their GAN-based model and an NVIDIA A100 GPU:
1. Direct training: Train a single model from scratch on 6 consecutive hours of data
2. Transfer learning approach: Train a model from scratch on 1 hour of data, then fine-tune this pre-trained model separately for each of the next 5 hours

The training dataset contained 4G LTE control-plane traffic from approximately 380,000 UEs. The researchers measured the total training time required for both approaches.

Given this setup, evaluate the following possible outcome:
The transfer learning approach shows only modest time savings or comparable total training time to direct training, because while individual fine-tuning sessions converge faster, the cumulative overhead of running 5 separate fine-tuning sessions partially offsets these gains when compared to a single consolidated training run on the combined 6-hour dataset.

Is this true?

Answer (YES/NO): NO